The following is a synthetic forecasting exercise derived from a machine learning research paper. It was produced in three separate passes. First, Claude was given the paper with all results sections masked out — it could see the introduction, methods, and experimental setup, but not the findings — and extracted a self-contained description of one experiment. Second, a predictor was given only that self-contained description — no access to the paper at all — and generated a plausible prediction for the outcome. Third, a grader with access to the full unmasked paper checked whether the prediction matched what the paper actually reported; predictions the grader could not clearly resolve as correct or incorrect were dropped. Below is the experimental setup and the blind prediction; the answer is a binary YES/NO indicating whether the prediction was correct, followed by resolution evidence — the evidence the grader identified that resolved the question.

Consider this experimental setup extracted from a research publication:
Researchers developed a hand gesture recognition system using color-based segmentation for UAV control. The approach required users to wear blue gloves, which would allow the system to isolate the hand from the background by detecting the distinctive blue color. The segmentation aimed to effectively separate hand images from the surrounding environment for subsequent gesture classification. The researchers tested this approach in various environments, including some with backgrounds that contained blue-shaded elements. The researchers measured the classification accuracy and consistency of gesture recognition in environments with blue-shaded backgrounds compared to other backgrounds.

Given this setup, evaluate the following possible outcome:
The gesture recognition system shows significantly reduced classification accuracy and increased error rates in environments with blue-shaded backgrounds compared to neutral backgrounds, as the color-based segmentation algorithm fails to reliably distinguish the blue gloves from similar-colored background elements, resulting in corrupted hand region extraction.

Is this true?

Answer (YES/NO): YES